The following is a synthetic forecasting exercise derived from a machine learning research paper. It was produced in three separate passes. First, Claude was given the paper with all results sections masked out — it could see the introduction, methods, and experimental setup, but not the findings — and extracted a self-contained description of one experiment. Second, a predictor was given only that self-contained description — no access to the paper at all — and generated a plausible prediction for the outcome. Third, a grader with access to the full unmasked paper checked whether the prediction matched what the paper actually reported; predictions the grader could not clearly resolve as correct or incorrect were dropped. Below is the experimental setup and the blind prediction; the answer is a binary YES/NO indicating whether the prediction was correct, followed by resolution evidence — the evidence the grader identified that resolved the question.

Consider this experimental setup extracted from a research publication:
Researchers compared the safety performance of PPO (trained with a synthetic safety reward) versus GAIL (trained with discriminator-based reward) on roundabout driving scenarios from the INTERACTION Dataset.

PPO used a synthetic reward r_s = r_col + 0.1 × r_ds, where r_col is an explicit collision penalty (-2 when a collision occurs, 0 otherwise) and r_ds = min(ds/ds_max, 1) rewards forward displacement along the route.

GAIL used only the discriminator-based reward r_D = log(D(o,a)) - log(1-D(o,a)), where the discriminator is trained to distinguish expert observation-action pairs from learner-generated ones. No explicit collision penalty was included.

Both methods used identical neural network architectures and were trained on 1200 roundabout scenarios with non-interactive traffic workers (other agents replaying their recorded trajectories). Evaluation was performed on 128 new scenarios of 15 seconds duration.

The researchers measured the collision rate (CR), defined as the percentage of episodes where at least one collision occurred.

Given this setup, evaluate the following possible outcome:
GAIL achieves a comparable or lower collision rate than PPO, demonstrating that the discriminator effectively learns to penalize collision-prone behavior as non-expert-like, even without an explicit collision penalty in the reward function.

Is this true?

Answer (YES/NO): NO